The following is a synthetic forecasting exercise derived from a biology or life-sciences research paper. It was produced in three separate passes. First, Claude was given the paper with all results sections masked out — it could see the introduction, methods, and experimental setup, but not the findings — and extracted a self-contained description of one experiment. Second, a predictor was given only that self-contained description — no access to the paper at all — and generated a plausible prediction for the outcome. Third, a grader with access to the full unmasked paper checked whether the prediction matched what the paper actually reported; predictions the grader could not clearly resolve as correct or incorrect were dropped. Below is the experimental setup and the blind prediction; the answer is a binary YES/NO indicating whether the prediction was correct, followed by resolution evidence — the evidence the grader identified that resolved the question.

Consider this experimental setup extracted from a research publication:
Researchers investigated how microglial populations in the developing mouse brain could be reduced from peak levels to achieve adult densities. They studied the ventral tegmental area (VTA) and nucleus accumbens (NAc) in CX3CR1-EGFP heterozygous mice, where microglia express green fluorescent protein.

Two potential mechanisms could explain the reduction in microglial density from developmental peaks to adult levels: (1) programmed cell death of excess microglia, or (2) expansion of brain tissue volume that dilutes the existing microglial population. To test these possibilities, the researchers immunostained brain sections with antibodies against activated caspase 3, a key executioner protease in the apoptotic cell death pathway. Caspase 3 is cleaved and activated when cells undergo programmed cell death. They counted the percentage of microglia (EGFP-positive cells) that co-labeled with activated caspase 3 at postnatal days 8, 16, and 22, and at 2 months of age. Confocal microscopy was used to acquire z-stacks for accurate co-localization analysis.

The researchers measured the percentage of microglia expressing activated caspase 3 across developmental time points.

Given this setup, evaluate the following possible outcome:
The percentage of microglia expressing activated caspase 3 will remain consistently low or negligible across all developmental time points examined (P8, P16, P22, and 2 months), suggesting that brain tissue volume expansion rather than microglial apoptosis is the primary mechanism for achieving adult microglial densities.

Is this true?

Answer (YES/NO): NO